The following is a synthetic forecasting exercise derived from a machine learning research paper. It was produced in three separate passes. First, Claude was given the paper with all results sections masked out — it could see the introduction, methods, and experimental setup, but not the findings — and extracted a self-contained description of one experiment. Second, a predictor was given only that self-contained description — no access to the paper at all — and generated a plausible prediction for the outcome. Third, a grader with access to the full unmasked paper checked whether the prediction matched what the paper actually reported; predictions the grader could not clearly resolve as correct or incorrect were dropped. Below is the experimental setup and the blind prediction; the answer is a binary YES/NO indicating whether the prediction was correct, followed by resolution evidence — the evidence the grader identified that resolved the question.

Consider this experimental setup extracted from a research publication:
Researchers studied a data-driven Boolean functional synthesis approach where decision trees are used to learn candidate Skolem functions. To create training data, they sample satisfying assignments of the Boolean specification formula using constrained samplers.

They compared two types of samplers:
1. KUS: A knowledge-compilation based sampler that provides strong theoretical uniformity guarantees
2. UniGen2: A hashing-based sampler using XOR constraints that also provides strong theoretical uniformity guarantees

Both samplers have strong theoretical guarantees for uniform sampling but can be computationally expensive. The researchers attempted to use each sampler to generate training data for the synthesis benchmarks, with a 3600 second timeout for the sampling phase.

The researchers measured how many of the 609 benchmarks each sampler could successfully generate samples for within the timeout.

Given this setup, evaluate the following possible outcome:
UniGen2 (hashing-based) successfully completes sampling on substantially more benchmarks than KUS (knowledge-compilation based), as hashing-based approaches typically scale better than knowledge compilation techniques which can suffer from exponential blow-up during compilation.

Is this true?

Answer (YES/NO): YES